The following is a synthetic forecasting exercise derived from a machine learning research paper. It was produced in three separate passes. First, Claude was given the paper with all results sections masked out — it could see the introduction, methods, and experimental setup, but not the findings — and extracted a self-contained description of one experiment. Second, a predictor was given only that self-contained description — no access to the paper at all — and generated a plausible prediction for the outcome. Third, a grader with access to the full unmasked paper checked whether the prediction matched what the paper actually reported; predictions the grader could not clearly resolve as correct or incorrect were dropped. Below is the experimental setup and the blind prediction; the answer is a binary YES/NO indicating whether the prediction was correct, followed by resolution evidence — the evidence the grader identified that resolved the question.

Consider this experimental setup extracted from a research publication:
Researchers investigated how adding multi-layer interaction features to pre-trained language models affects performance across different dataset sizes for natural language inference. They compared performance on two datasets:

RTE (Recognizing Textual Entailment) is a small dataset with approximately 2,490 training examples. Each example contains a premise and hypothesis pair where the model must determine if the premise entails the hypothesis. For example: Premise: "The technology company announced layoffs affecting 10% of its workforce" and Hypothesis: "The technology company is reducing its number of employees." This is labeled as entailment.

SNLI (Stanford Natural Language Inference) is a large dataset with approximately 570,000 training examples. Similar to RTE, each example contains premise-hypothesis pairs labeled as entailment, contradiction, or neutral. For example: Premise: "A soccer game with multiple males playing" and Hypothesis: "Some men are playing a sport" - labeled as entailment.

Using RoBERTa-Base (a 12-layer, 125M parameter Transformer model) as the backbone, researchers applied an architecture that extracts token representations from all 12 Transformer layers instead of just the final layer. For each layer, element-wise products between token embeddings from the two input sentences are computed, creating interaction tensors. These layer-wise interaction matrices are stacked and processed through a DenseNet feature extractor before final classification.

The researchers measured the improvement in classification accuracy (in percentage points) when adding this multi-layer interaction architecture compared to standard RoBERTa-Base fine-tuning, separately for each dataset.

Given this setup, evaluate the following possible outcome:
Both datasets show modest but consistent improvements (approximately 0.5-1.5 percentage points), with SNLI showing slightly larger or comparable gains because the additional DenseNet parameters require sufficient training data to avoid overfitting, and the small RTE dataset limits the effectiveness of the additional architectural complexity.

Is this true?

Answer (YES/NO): NO